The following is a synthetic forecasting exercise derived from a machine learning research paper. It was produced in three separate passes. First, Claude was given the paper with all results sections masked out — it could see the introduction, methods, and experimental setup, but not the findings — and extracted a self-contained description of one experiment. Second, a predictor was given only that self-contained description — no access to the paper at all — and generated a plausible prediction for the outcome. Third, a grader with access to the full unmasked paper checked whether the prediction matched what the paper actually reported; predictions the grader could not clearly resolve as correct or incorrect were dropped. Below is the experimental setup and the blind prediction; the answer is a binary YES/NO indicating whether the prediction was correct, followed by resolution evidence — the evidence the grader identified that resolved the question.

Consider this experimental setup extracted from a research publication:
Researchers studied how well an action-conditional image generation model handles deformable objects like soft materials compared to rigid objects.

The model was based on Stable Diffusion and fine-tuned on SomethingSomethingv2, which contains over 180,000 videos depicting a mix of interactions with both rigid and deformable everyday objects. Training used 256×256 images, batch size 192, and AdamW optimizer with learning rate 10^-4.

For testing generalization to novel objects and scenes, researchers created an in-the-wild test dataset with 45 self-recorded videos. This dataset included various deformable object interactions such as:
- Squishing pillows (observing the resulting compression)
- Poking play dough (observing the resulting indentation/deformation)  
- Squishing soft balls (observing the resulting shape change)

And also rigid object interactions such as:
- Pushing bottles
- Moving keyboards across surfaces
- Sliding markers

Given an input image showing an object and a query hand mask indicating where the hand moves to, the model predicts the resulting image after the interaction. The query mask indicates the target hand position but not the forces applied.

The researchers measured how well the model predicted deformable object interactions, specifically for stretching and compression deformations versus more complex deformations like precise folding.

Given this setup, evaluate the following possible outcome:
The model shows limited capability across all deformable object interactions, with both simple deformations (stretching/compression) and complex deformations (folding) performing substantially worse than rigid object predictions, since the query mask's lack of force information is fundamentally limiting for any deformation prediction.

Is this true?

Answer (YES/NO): NO